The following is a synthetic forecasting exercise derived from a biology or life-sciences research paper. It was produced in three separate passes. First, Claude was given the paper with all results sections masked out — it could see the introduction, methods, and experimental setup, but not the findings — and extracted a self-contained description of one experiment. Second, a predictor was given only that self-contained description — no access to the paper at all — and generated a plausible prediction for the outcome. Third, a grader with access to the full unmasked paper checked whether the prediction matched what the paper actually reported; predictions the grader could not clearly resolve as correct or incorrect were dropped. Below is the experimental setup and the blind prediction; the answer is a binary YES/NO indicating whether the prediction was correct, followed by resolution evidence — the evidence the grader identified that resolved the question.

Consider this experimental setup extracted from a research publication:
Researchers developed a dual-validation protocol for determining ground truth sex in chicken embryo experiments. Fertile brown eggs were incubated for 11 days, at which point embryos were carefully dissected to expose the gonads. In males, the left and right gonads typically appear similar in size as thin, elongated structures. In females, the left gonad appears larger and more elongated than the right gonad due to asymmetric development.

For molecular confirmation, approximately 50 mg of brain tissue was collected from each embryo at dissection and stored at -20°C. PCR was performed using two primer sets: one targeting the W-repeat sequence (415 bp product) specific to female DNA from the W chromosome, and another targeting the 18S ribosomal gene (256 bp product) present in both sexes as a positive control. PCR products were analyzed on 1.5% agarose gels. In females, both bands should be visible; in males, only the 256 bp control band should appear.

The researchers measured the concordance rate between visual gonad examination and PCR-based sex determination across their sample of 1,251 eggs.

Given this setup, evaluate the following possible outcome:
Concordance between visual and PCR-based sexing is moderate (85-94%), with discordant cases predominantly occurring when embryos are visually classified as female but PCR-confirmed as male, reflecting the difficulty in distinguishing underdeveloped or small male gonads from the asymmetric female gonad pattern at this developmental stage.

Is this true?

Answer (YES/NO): NO